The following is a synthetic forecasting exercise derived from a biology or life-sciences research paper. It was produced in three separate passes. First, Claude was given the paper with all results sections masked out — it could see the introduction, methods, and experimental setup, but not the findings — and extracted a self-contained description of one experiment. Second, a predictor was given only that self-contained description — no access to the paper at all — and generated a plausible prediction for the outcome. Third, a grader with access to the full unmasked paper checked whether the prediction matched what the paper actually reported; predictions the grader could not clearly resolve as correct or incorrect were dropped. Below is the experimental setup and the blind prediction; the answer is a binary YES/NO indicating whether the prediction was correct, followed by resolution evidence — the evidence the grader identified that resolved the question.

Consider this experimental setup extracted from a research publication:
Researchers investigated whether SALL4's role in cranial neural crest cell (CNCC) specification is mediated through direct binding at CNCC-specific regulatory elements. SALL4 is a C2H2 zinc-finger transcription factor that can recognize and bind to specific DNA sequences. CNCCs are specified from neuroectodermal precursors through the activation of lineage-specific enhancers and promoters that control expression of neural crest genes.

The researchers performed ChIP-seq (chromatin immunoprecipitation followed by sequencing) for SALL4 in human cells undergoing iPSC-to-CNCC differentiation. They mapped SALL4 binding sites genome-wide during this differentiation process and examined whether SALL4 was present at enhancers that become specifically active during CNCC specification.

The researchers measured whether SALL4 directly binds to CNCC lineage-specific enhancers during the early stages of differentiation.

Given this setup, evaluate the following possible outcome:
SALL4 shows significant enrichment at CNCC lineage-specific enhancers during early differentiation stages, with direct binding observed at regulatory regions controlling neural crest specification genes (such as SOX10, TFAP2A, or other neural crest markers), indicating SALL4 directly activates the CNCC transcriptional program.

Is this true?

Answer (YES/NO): YES